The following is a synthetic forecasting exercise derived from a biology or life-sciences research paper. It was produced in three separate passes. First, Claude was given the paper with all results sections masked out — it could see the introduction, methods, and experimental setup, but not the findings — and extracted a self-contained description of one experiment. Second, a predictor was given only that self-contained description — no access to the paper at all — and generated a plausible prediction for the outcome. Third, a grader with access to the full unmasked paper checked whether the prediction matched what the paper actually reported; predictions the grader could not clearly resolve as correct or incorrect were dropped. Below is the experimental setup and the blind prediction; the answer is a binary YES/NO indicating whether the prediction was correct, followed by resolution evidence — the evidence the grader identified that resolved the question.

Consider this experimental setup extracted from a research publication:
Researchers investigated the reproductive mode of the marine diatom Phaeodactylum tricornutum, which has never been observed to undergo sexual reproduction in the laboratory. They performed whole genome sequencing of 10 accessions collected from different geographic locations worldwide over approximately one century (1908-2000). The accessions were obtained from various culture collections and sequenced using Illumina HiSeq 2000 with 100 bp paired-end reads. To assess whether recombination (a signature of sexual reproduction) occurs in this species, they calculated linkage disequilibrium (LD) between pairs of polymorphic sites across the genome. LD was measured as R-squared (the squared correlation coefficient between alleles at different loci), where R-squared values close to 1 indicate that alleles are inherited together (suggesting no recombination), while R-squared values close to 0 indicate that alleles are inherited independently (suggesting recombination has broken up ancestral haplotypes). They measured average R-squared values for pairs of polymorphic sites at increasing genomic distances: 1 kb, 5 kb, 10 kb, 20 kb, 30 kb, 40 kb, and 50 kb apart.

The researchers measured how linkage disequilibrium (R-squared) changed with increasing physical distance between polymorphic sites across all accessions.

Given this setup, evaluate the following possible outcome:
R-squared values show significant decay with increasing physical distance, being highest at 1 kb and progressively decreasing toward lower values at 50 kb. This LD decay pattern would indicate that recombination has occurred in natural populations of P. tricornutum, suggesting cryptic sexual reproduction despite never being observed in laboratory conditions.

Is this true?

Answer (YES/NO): NO